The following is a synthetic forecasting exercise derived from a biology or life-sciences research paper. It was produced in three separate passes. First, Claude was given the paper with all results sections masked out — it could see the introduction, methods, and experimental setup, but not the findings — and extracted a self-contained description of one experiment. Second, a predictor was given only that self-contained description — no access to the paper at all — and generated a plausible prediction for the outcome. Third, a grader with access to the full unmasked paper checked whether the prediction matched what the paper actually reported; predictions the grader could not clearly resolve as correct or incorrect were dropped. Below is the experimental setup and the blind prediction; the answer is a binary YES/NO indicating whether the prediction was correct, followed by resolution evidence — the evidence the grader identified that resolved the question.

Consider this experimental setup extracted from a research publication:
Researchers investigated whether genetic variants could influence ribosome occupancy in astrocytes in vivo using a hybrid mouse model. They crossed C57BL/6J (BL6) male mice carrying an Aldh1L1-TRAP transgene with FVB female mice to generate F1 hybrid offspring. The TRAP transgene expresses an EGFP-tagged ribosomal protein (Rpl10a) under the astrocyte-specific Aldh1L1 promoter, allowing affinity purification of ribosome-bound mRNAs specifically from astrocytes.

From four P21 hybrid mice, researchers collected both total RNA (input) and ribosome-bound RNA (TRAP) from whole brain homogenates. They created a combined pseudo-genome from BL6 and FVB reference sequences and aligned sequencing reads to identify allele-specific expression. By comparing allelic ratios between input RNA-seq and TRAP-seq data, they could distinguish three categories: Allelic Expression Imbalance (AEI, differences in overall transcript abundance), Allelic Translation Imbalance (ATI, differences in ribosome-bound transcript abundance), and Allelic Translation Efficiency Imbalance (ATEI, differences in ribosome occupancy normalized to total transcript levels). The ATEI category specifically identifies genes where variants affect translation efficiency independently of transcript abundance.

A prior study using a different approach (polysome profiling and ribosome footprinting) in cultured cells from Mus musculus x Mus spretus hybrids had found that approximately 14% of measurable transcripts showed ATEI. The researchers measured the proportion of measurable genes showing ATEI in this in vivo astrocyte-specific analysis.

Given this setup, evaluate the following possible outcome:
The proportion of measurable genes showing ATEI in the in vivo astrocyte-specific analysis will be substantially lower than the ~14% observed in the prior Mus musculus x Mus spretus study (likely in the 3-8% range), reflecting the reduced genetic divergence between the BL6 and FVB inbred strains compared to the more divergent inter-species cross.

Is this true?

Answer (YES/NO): NO